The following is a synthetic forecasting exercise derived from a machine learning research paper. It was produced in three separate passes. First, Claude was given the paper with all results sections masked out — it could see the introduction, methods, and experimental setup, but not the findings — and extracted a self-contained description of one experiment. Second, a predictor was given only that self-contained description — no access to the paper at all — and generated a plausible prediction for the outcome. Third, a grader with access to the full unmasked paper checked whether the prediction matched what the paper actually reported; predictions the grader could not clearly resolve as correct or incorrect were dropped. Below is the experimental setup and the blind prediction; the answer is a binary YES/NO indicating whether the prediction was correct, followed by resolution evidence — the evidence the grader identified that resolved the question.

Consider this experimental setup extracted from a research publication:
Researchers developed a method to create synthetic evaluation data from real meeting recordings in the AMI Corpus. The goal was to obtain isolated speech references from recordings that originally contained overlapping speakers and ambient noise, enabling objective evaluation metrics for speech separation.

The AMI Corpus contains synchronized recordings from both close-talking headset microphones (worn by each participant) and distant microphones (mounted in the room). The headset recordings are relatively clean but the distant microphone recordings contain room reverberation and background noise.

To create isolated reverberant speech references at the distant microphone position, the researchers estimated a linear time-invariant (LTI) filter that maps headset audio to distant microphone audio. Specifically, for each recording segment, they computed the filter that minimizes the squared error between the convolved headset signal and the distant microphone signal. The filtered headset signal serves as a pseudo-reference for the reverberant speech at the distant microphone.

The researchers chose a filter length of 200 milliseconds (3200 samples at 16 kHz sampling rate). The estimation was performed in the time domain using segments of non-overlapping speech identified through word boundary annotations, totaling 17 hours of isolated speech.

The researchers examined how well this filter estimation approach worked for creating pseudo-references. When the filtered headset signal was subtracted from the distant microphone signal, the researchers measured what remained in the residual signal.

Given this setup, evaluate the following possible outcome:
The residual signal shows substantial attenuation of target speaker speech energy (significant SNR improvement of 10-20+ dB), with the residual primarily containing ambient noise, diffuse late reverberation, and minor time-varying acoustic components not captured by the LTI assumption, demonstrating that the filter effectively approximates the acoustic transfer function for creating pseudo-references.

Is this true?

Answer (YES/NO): NO